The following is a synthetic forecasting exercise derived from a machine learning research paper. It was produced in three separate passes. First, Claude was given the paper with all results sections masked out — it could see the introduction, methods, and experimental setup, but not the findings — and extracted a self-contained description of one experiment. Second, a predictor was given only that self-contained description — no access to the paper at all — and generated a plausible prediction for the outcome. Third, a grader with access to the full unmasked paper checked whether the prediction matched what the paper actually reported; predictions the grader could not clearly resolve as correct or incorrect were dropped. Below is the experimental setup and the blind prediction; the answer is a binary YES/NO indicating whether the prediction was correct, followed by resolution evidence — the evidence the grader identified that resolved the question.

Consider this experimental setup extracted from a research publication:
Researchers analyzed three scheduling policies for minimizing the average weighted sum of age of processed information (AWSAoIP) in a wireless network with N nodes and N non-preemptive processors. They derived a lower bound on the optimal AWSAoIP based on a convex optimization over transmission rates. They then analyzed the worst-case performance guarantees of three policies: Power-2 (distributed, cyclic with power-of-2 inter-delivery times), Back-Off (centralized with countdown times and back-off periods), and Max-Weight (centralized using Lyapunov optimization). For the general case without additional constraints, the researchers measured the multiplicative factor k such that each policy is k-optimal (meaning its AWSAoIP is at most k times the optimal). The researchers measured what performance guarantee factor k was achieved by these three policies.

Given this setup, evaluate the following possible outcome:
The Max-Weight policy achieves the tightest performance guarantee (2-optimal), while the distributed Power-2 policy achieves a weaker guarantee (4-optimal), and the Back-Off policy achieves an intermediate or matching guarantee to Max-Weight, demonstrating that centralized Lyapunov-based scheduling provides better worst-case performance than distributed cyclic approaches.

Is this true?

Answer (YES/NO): NO